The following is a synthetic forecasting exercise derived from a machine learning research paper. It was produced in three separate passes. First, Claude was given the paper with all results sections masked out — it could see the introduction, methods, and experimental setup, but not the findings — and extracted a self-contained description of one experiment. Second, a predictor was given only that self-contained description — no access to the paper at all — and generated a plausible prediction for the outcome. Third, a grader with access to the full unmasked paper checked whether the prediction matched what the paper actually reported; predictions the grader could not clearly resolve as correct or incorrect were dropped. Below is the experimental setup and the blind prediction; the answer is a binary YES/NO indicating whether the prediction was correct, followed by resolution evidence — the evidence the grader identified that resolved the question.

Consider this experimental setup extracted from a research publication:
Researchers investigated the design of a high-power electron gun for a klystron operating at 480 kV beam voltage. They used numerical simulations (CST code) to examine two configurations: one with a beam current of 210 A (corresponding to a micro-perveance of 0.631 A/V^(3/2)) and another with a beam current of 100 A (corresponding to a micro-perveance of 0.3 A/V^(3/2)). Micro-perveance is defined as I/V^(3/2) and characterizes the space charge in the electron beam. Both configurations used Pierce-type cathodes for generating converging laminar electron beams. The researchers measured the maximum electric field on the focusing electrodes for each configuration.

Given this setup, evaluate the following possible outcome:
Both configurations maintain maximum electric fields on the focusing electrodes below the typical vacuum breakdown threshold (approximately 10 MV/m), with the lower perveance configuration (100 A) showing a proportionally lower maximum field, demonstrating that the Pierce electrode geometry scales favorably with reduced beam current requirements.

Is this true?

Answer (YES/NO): NO